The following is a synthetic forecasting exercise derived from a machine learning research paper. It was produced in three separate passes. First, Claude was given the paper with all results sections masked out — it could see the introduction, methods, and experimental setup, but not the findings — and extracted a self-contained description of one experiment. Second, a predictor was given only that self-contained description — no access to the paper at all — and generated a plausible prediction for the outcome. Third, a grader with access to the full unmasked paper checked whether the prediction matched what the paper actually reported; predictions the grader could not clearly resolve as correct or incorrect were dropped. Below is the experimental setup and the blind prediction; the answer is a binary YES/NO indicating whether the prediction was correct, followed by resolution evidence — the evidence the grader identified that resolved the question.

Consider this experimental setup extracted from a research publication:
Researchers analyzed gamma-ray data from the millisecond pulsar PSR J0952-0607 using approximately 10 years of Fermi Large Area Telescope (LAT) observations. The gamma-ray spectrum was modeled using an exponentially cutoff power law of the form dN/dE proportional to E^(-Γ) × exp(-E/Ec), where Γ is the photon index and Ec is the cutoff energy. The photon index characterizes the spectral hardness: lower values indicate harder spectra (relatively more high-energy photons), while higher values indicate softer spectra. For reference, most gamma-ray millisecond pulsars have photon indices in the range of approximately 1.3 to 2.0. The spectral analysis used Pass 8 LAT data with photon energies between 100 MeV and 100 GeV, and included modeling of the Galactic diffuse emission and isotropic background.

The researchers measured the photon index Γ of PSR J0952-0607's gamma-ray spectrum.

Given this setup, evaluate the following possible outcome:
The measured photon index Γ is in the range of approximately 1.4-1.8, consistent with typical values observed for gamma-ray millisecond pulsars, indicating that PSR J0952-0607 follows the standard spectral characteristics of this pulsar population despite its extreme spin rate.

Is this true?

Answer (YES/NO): NO